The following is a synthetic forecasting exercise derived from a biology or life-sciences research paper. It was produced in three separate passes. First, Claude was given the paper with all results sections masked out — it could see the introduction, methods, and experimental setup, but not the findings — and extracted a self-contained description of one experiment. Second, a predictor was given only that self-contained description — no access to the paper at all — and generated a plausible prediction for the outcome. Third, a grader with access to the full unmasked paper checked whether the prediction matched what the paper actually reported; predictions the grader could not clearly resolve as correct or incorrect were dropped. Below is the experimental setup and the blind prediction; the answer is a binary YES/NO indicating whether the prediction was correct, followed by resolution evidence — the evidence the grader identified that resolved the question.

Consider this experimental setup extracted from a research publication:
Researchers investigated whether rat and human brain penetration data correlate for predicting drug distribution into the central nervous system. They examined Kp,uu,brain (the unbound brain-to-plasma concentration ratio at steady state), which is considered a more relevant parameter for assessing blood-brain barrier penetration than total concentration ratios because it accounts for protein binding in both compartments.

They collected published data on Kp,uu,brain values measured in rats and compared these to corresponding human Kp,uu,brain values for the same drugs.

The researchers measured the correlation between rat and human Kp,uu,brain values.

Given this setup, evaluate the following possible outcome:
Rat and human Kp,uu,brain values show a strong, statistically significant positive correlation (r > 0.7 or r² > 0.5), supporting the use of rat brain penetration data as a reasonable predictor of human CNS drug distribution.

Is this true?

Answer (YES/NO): NO